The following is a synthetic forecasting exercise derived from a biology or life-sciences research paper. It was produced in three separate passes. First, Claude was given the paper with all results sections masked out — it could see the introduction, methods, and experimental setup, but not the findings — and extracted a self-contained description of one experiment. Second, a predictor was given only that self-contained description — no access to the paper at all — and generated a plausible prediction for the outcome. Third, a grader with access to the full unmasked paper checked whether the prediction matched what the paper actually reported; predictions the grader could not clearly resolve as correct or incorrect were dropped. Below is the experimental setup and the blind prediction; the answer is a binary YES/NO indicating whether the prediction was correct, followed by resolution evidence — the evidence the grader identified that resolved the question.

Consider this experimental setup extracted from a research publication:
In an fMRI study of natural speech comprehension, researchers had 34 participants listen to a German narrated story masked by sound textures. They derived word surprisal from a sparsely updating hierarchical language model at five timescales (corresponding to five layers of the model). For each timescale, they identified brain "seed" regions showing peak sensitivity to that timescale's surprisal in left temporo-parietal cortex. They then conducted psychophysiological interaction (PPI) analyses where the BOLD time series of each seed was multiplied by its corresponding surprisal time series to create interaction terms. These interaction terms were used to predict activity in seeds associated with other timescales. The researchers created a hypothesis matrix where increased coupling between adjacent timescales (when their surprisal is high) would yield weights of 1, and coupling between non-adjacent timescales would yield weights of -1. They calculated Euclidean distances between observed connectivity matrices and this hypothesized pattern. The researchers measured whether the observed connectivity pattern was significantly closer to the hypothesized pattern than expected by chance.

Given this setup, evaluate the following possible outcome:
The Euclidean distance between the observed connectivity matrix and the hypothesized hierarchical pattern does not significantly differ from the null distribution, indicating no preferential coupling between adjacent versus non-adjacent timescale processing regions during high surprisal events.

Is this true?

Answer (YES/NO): NO